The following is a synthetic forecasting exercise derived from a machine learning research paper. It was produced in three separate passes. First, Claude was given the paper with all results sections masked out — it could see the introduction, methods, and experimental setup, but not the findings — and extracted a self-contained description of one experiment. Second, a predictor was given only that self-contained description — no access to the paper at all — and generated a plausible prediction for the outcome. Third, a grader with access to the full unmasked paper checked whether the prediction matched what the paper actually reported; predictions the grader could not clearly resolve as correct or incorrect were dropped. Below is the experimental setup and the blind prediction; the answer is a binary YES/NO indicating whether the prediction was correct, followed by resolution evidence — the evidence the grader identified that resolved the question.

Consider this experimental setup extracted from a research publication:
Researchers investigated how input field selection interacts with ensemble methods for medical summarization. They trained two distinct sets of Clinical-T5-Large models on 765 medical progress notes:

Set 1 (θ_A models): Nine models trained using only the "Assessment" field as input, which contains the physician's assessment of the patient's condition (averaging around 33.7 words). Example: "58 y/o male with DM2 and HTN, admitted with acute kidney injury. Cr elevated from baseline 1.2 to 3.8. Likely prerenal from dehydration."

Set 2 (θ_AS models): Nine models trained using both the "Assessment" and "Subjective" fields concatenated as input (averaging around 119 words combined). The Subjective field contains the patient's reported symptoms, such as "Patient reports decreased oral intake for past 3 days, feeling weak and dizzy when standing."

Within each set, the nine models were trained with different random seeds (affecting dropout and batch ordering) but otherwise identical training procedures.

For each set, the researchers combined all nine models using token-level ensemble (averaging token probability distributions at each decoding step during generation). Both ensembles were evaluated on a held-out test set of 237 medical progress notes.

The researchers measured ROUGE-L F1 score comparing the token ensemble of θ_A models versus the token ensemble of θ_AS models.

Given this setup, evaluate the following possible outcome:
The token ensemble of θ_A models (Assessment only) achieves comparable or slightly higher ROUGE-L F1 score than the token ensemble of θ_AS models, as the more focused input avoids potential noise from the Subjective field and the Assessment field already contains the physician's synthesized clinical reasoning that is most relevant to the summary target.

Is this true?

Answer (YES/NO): YES